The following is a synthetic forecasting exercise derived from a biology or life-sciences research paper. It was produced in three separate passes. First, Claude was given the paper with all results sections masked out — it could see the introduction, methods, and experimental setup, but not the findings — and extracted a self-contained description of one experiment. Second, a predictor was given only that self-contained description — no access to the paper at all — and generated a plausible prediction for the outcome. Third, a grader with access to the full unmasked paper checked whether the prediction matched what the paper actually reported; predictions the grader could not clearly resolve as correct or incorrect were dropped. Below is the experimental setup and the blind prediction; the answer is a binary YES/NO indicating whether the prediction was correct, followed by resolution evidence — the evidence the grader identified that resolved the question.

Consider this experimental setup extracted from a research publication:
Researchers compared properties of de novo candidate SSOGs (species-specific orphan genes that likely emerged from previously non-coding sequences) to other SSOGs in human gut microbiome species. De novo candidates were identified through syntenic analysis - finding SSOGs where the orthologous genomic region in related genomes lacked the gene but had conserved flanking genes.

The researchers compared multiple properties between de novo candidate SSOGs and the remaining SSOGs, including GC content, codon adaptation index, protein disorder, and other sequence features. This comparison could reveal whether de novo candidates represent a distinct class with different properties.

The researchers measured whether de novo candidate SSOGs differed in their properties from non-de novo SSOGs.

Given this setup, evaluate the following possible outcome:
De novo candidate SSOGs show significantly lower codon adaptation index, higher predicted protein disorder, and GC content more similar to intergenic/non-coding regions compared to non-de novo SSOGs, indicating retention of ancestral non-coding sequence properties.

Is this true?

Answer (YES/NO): NO